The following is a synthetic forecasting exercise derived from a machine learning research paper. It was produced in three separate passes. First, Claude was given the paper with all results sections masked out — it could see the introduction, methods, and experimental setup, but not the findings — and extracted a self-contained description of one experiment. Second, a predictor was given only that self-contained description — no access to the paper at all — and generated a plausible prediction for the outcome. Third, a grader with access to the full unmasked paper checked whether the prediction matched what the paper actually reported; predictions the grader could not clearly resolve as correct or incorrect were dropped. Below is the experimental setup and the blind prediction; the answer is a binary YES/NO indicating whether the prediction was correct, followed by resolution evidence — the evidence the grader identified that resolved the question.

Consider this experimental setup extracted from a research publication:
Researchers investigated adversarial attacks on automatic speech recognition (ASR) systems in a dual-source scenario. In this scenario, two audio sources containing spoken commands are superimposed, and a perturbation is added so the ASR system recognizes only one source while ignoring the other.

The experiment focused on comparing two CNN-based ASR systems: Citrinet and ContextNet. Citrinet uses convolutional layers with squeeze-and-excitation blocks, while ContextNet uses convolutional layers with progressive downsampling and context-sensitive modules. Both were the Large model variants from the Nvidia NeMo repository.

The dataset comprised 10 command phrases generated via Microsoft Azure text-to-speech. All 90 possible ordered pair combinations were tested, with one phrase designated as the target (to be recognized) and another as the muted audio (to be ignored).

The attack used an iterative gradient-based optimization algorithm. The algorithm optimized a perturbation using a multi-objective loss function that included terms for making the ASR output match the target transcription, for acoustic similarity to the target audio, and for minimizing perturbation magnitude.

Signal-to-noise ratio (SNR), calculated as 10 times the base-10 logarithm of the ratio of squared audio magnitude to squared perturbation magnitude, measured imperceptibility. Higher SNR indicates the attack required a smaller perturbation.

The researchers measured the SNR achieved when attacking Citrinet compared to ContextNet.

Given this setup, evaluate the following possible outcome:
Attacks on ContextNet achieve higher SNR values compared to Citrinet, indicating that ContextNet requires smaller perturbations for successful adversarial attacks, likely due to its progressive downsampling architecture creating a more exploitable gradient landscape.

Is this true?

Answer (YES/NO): YES